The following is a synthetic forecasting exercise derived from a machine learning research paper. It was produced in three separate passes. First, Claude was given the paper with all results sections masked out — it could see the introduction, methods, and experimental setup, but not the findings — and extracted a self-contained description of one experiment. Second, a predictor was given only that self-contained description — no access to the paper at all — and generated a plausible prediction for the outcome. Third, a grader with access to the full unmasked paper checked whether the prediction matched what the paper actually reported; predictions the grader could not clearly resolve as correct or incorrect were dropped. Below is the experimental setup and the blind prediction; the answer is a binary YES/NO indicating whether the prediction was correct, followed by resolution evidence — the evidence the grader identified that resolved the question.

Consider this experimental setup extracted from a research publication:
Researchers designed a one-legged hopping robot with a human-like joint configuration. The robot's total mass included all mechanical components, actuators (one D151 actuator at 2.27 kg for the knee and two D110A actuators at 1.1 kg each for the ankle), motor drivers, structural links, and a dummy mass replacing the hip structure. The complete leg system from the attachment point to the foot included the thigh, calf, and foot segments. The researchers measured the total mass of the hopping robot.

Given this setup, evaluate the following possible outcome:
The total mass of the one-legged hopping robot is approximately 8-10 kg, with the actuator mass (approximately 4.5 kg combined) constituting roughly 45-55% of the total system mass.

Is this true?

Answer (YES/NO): NO